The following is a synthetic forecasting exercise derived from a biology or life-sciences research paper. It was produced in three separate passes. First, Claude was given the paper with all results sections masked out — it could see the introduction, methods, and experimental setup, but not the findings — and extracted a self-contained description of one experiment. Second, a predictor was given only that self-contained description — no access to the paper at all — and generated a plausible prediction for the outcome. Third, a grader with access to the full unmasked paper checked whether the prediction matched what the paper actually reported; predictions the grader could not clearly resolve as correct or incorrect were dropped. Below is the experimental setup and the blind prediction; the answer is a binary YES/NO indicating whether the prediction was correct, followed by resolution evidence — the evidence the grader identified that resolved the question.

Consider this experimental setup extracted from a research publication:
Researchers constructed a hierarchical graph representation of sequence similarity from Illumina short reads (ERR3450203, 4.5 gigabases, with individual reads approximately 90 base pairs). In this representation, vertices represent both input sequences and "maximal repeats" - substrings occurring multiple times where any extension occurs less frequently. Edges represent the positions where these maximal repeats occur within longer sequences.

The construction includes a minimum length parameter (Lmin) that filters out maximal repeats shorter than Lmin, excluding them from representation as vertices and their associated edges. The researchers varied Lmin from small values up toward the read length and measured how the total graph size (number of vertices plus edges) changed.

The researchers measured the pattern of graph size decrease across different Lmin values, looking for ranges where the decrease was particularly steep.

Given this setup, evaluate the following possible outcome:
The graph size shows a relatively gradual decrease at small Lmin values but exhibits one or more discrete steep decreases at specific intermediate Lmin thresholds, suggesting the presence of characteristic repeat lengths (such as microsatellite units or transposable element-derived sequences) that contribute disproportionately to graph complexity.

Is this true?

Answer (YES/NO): NO